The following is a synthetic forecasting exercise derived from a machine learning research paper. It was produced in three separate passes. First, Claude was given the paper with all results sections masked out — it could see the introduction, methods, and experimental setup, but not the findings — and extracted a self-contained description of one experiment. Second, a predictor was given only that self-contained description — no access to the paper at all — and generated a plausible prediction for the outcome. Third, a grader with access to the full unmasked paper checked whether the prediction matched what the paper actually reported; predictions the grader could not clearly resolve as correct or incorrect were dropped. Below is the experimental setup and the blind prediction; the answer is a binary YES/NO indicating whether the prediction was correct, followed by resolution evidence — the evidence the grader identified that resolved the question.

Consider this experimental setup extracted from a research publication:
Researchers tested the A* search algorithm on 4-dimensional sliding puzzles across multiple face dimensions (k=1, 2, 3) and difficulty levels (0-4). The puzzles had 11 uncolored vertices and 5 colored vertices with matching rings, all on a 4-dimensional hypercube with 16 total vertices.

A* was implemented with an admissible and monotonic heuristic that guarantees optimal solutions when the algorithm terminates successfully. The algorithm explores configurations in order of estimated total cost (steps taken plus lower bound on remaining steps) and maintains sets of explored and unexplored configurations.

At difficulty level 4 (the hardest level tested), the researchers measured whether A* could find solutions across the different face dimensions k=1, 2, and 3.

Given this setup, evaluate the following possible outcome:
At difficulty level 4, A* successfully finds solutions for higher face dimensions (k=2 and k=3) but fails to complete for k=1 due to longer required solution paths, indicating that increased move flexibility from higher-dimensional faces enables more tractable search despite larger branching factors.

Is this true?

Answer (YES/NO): NO